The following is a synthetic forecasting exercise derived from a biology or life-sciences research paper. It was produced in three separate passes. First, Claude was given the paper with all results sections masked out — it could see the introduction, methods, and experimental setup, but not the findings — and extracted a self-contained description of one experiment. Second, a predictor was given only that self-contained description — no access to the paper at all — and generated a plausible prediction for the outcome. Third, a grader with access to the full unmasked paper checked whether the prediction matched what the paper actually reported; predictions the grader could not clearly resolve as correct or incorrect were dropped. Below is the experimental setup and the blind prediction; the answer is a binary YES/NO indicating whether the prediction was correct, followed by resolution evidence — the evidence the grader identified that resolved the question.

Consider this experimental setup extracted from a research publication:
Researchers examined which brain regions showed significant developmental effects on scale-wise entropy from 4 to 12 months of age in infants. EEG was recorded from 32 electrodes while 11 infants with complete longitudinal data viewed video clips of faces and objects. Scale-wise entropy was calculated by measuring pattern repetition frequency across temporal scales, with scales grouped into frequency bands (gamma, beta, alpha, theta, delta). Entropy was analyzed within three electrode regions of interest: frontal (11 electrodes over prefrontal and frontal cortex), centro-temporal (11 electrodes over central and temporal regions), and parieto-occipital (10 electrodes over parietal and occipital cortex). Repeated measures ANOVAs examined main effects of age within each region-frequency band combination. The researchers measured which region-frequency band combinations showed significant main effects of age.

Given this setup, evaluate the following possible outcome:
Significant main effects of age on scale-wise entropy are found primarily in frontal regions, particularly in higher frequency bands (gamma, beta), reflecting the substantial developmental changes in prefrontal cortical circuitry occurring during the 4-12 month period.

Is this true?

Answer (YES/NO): NO